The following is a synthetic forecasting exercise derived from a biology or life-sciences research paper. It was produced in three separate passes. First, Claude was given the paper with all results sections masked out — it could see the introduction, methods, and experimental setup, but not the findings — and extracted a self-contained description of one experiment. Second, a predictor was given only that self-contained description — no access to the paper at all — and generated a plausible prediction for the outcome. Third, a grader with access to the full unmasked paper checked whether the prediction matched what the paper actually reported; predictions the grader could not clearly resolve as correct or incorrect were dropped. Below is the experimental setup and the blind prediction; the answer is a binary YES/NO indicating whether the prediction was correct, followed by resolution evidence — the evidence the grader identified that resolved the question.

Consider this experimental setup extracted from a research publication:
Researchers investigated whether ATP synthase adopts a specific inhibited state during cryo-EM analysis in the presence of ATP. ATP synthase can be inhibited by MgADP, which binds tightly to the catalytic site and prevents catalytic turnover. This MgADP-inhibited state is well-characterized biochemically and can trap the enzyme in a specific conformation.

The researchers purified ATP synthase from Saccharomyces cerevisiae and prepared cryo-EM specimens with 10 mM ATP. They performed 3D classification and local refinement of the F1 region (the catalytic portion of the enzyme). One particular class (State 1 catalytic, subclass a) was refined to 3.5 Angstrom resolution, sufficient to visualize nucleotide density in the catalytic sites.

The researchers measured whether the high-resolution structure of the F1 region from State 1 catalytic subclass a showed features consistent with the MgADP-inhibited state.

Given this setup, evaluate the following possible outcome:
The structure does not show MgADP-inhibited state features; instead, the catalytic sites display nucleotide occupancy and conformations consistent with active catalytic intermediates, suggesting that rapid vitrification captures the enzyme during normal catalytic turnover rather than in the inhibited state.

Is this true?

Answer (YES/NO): NO